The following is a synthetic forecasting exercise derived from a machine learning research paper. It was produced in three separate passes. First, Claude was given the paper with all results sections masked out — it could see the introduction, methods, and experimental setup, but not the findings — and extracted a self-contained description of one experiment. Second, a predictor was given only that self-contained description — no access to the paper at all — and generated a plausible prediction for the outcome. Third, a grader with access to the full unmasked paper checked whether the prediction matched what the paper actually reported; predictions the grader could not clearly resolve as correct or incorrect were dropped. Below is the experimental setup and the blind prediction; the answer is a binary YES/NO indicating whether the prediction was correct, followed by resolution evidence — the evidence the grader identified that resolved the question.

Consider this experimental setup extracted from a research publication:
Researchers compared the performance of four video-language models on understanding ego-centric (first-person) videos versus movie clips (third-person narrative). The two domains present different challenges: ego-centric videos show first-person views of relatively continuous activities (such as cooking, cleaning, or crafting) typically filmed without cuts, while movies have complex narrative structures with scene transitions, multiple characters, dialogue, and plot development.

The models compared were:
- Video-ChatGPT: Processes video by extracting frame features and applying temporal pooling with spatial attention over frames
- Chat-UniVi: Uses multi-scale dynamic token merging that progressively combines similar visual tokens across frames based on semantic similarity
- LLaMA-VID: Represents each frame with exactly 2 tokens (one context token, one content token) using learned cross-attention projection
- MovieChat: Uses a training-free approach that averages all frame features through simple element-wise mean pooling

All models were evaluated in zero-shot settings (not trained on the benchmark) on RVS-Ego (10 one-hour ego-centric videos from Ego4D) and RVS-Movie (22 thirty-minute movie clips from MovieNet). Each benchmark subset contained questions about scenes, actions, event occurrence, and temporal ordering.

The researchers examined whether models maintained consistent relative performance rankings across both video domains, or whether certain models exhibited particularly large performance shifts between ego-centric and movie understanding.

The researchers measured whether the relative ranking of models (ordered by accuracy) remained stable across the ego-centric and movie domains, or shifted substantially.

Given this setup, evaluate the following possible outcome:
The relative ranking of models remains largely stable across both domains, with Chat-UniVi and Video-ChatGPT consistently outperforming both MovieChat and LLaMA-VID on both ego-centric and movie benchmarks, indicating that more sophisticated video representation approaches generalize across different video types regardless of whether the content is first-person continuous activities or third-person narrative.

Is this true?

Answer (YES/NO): NO